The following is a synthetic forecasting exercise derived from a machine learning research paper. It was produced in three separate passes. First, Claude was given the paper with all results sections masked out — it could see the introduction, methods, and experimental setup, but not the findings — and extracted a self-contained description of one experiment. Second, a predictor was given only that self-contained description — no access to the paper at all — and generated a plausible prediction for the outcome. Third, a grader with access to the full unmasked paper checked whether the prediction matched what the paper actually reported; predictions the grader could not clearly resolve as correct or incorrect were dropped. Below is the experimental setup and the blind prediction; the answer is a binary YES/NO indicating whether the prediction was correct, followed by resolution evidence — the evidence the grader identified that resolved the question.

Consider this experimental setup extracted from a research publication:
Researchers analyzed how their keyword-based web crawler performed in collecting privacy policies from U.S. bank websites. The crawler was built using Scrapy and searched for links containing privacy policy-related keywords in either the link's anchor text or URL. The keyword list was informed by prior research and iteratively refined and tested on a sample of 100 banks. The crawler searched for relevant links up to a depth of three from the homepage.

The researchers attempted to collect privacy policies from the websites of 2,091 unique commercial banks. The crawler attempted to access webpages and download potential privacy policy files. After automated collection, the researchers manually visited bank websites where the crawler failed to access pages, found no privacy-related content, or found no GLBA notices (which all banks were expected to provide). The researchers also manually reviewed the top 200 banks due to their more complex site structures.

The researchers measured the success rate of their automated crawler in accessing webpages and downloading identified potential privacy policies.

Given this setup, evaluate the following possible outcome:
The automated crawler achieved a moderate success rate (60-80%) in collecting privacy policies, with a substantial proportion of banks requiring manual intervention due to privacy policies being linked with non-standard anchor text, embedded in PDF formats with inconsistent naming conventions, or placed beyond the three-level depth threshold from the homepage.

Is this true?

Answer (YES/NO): NO